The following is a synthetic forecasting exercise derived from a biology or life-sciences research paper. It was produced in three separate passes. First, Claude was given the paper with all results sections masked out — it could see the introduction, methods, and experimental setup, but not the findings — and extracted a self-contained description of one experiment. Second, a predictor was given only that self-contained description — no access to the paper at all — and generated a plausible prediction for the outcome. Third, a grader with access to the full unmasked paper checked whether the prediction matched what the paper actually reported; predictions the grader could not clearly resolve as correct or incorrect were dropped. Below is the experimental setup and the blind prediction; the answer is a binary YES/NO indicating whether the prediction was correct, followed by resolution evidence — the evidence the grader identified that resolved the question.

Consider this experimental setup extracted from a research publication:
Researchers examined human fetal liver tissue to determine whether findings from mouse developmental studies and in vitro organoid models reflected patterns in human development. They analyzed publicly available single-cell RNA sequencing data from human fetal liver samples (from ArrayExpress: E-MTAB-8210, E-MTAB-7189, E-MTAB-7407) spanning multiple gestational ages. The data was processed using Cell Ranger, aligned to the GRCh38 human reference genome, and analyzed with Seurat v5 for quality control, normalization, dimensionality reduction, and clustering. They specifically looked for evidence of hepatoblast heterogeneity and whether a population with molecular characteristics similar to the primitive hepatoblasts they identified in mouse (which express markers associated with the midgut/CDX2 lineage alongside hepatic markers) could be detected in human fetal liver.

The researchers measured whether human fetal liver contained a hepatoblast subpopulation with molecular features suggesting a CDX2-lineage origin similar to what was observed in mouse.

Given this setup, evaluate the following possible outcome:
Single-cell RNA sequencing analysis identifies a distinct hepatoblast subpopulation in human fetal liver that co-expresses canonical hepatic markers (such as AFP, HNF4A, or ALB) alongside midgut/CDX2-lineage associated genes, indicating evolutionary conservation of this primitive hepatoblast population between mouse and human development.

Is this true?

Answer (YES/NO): YES